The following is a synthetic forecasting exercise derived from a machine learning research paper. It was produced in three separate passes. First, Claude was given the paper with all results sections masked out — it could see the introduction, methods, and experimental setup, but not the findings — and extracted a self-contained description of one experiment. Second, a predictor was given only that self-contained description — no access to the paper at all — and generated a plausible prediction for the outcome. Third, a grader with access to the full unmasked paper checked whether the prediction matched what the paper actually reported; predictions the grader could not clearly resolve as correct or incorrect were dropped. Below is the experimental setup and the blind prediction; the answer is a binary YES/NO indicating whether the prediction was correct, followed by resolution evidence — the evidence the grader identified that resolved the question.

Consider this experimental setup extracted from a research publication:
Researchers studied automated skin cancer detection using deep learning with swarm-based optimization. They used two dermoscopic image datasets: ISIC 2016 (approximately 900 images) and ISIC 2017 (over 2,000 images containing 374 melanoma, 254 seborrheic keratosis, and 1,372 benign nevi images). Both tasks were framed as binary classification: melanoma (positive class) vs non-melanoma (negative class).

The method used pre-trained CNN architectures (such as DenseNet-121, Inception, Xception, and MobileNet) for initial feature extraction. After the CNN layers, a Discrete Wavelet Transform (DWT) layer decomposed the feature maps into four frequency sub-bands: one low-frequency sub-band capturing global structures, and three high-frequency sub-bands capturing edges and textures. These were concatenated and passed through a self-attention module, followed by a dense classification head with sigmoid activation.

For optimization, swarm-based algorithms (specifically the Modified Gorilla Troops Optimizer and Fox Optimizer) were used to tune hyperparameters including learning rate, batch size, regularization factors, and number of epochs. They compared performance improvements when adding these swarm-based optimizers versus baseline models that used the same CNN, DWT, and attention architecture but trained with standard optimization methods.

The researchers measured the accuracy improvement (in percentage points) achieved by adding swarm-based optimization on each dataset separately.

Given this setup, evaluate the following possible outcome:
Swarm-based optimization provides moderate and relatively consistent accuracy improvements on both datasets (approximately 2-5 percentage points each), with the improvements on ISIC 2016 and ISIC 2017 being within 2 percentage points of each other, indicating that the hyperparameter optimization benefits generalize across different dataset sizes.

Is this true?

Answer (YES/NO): NO